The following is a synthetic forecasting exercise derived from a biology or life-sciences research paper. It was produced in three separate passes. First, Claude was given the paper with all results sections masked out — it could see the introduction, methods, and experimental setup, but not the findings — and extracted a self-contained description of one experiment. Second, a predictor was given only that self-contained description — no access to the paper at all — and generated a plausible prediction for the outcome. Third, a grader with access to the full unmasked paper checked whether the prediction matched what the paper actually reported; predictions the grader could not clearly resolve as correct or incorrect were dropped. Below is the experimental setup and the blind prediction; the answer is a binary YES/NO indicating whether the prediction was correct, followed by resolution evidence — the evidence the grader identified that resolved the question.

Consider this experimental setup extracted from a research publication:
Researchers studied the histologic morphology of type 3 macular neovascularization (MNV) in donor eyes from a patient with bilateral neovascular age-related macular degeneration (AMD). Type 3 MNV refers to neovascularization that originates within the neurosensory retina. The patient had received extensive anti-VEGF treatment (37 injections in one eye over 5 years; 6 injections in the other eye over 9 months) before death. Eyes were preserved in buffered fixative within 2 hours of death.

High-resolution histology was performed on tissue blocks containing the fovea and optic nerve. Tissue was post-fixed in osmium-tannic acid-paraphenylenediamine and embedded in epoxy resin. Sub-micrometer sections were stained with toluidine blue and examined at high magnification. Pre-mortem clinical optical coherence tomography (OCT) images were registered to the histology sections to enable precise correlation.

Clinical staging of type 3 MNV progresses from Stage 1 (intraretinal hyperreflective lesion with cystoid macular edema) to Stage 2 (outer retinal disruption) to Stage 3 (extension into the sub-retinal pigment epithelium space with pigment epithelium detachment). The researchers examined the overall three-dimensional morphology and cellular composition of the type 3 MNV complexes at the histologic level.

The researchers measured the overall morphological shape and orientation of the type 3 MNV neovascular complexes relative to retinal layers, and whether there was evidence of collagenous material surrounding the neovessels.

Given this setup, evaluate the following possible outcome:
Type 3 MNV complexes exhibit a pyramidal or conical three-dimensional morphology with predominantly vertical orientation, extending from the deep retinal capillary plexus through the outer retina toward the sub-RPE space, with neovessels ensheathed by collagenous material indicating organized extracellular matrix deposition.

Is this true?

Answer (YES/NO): YES